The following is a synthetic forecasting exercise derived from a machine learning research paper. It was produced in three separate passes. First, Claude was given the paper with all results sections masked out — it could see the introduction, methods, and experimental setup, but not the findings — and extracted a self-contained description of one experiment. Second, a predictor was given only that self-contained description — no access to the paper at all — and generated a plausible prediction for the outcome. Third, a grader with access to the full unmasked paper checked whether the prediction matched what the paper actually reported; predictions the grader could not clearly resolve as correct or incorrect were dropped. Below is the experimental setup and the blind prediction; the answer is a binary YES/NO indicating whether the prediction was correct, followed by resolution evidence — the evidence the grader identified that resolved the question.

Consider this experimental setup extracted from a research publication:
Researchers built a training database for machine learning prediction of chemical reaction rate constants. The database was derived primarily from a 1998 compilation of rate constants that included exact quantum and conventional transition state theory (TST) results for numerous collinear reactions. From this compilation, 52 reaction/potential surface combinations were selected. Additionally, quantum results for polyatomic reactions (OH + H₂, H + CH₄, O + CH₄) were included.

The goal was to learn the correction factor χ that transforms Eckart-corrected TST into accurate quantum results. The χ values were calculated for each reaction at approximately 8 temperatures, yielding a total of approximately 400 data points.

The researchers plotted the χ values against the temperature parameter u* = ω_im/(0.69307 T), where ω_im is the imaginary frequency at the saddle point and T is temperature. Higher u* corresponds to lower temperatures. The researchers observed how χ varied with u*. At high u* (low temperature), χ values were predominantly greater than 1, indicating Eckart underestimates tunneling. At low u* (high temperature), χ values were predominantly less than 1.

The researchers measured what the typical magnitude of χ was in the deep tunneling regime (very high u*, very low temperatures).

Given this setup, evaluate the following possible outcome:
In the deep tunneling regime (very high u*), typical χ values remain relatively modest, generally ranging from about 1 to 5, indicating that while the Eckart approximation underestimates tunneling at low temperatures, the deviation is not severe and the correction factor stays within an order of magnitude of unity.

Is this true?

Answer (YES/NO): NO